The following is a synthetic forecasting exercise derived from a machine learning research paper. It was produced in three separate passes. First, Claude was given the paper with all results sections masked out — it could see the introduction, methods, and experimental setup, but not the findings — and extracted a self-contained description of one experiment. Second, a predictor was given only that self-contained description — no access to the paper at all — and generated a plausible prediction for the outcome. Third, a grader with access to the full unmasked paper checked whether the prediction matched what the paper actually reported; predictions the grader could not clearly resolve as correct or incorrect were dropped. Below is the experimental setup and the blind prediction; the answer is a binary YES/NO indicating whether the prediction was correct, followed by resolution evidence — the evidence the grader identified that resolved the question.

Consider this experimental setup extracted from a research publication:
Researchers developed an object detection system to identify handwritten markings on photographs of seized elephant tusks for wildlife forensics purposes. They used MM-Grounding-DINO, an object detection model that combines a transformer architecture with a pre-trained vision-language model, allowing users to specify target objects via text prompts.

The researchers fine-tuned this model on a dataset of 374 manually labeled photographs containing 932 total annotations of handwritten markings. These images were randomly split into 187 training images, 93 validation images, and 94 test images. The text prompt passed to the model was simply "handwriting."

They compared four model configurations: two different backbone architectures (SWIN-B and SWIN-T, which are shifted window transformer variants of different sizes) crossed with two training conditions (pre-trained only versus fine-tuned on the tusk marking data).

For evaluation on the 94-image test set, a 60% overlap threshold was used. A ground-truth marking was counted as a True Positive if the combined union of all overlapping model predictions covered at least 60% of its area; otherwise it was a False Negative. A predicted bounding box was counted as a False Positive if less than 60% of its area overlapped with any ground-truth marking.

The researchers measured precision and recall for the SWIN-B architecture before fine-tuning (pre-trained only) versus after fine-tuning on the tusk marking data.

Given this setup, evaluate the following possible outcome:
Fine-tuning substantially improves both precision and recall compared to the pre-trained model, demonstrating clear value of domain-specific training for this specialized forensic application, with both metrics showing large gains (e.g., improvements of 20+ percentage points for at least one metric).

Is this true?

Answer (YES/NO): NO